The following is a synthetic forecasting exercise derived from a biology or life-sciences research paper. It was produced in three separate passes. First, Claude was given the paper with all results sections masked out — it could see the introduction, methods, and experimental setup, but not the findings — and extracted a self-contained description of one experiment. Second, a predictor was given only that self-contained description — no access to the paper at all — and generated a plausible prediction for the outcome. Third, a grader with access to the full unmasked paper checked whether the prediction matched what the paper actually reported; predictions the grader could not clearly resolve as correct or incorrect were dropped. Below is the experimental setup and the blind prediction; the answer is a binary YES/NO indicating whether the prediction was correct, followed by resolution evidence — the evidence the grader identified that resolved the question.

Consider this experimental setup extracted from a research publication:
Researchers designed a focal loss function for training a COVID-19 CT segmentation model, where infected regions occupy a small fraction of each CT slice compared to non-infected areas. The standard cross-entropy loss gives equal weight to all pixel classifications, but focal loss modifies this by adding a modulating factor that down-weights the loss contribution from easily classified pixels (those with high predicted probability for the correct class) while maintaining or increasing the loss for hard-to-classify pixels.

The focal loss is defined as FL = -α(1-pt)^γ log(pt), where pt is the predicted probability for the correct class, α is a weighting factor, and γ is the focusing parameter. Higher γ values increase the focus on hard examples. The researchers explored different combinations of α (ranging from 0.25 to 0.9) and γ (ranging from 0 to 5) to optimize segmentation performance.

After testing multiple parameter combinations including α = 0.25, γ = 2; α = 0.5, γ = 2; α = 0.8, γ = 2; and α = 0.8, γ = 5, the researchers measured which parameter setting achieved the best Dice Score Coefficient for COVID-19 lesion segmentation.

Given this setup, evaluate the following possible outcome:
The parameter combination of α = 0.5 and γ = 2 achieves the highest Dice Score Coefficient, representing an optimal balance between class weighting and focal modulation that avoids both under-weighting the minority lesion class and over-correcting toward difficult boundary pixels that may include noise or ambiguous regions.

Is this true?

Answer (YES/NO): NO